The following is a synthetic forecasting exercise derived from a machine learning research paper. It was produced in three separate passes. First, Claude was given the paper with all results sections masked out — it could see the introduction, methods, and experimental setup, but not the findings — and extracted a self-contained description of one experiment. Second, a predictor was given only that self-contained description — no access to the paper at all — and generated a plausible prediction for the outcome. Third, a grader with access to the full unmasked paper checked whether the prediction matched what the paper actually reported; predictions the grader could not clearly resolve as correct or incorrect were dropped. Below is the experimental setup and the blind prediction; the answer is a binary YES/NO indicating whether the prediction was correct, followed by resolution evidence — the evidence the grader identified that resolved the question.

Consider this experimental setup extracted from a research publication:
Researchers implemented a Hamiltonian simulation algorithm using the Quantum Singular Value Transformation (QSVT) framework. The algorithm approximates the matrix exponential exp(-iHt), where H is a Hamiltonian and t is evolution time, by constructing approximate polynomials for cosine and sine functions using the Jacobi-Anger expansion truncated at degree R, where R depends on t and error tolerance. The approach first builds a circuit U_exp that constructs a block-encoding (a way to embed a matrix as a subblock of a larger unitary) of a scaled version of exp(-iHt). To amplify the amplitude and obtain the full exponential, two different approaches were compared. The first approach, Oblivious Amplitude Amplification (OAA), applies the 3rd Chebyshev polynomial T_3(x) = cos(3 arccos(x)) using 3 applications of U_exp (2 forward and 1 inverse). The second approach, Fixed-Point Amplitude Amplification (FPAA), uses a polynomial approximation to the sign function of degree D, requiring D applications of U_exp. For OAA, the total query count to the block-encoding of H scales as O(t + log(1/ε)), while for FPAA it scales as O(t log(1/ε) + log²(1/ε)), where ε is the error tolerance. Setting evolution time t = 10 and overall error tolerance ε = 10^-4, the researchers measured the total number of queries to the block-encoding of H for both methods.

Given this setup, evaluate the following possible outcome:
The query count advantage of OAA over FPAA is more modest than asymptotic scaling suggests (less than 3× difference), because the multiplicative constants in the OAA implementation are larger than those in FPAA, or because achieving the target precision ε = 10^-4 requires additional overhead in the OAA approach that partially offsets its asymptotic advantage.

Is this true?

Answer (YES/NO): NO